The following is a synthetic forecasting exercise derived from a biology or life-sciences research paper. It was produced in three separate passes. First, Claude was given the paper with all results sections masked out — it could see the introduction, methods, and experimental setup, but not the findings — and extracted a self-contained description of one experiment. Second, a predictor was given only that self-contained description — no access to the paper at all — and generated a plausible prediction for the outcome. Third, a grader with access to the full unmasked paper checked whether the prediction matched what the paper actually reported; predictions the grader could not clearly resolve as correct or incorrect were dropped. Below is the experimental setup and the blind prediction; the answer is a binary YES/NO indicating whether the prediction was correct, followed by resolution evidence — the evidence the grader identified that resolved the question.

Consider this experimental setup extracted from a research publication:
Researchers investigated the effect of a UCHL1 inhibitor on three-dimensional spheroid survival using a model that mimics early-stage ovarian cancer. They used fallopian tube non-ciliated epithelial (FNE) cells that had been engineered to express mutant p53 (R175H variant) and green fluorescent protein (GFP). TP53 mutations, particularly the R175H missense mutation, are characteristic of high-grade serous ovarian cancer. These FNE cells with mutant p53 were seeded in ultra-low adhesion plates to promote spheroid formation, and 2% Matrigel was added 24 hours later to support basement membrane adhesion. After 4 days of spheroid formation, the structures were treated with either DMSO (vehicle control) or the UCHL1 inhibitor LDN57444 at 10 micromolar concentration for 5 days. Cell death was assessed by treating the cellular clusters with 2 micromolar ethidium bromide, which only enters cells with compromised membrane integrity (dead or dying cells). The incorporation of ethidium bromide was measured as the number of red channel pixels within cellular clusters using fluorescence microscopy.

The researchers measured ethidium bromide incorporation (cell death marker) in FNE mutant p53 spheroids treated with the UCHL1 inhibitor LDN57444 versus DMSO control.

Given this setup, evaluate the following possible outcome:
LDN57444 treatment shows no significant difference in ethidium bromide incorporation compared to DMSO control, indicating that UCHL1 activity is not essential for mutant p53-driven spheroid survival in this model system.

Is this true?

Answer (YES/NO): NO